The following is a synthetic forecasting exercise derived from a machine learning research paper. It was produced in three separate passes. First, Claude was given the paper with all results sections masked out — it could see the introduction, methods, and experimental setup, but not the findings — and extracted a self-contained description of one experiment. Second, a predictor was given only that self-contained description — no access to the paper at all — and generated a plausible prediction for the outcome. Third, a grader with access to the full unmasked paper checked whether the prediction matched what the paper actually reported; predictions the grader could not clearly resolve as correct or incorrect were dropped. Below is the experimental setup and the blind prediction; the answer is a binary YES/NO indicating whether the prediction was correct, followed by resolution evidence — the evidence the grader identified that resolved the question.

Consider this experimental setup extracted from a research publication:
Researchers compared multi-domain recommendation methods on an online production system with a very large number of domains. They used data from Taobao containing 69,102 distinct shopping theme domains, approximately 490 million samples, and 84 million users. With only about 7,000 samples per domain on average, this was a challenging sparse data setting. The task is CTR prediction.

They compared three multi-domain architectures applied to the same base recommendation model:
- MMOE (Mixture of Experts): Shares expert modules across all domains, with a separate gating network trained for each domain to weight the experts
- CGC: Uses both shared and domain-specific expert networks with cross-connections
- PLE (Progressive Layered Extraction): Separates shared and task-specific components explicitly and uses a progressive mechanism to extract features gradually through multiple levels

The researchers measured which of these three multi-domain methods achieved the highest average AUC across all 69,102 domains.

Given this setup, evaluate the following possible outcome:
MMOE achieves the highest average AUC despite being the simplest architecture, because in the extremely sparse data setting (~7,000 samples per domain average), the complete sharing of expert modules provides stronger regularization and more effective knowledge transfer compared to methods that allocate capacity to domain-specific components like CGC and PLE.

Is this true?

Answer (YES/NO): NO